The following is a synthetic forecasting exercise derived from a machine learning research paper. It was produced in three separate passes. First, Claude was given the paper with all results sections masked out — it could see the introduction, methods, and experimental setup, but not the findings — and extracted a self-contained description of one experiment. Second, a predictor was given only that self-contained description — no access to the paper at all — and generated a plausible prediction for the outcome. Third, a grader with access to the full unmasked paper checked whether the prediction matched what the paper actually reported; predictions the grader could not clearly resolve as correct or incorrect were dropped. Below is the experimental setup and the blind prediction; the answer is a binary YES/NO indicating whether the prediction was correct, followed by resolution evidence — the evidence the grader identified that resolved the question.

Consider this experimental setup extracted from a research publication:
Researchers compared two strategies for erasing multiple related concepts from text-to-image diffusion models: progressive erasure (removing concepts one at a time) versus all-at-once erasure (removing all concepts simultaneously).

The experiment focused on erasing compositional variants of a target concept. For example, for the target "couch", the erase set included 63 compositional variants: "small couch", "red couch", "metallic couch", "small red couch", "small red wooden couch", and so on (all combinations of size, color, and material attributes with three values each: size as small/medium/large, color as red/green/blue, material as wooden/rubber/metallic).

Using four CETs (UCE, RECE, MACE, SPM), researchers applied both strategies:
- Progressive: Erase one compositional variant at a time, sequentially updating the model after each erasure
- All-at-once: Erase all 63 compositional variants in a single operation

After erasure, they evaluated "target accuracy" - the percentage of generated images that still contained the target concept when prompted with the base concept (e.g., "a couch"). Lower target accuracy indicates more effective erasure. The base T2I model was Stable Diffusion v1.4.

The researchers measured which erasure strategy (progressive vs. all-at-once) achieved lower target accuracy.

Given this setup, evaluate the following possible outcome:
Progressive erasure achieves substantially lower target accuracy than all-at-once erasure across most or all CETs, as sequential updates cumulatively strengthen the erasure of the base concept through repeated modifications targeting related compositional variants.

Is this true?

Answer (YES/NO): YES